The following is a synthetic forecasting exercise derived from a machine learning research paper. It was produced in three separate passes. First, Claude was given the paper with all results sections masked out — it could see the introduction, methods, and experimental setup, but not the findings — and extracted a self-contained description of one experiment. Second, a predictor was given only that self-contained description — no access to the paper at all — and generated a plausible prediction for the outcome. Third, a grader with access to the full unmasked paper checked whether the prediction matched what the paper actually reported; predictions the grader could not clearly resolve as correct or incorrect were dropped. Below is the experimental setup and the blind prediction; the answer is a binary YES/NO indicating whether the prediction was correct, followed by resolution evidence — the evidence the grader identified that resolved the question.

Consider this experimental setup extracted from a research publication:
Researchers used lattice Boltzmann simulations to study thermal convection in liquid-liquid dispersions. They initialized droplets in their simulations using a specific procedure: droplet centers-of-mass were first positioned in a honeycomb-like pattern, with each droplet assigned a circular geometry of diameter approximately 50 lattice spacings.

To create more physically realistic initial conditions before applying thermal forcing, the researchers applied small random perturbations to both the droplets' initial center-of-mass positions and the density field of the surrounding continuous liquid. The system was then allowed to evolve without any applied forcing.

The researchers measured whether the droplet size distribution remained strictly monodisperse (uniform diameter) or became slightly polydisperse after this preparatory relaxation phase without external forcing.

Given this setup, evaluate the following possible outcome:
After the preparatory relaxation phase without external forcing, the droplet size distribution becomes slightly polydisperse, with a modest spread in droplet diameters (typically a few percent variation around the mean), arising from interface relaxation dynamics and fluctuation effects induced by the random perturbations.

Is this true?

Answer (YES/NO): YES